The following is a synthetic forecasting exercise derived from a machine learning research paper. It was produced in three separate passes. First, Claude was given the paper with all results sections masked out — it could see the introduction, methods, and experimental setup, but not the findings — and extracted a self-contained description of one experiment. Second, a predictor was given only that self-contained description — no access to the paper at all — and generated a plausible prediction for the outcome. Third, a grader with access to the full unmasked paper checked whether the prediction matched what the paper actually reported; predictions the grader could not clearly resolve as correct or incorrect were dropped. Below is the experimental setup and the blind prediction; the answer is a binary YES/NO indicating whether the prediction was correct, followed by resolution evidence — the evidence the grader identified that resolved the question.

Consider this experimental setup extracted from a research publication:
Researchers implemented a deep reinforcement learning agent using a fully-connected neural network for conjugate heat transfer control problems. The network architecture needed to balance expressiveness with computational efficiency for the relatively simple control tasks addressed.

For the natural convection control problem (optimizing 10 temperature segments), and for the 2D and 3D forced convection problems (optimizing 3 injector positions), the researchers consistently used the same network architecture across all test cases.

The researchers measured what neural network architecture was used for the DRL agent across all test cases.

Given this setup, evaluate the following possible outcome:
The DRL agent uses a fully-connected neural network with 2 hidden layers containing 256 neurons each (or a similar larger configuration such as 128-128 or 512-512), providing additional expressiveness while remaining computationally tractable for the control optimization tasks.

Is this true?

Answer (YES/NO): NO